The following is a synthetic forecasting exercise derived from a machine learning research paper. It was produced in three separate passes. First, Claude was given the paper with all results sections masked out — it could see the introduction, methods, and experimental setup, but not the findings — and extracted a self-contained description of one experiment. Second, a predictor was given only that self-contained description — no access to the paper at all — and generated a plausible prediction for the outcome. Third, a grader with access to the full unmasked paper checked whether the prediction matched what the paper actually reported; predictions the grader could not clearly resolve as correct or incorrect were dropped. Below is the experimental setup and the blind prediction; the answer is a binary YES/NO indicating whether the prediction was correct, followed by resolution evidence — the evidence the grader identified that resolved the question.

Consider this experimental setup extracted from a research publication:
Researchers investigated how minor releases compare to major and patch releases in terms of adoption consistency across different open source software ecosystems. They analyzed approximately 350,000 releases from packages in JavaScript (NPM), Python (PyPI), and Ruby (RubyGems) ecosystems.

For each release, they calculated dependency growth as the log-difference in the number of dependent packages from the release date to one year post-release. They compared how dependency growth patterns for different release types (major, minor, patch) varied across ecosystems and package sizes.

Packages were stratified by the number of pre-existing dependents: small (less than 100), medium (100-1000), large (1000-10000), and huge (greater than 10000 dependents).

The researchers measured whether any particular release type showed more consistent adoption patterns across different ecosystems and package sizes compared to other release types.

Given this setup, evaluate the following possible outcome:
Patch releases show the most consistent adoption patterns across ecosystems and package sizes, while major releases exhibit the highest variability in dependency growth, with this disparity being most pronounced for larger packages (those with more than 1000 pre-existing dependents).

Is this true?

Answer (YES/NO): NO